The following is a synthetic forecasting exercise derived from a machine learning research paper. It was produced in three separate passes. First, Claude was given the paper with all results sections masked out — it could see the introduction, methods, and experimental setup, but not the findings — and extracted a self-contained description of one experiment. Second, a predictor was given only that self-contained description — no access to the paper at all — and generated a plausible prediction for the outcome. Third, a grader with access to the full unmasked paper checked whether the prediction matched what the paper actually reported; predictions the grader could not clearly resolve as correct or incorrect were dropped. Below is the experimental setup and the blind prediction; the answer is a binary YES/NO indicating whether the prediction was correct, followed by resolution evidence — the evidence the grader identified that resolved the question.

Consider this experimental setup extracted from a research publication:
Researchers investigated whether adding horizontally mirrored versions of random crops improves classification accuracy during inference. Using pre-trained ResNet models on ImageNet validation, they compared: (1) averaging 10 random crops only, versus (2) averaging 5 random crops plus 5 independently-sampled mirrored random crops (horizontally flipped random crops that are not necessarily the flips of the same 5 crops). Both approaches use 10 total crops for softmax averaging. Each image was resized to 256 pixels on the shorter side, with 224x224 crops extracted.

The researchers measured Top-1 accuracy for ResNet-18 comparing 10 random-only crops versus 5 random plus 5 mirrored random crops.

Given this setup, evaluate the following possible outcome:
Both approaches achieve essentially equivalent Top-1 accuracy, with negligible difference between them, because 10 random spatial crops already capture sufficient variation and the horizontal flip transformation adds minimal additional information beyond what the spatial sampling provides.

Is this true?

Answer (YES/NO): NO